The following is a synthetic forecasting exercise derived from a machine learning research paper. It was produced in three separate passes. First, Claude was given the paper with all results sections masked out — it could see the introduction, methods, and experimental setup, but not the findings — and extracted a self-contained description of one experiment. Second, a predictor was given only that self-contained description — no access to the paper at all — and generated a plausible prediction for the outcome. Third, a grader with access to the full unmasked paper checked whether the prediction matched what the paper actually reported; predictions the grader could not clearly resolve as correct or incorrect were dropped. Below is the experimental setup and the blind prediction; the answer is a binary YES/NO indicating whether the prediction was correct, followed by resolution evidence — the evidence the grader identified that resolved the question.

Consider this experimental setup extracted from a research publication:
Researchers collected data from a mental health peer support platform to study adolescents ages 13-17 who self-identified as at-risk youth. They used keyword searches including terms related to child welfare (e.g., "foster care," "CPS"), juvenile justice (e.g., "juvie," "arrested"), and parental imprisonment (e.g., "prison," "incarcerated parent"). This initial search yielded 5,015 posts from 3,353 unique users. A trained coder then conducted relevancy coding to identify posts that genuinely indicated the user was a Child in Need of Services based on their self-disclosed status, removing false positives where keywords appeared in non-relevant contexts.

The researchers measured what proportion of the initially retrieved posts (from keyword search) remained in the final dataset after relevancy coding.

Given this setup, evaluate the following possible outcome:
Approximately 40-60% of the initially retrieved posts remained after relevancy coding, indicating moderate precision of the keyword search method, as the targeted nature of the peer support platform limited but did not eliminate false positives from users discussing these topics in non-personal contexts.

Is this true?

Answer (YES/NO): NO